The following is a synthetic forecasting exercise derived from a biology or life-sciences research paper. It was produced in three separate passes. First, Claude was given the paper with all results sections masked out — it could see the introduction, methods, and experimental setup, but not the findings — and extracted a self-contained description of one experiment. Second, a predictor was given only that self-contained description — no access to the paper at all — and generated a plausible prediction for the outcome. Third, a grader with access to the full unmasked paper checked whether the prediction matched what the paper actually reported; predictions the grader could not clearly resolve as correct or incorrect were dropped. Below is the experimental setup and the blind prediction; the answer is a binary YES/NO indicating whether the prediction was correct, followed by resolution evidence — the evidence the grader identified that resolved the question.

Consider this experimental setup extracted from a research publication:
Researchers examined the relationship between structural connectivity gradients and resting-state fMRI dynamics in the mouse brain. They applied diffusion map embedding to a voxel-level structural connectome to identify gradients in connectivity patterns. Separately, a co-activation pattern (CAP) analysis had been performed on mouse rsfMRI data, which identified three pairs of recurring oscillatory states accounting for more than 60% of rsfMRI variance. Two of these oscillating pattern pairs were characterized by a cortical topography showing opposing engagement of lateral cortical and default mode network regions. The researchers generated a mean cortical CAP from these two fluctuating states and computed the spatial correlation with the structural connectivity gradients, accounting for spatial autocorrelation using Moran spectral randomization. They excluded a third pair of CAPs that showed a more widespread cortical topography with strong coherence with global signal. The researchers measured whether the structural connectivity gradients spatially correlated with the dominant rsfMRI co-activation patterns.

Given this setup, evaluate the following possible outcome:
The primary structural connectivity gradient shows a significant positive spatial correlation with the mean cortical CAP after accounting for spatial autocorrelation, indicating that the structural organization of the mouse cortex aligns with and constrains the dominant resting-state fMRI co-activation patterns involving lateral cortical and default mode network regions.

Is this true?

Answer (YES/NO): YES